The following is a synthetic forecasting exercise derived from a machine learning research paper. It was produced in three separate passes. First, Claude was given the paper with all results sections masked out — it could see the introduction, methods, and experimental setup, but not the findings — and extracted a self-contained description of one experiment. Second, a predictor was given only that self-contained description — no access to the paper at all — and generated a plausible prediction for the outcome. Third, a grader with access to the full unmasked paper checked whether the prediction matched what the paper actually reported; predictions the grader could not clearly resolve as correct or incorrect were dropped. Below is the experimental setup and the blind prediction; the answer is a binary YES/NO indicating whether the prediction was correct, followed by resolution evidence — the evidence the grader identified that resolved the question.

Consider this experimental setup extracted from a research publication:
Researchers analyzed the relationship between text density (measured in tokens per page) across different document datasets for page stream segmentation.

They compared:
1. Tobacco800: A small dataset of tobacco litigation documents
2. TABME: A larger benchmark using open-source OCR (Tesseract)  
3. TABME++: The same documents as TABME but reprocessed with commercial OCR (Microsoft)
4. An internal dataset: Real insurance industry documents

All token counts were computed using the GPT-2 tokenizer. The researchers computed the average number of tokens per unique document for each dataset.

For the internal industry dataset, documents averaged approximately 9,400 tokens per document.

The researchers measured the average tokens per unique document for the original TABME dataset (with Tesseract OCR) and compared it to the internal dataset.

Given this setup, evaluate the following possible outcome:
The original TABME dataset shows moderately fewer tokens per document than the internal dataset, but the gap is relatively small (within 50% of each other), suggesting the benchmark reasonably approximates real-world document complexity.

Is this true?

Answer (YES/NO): NO